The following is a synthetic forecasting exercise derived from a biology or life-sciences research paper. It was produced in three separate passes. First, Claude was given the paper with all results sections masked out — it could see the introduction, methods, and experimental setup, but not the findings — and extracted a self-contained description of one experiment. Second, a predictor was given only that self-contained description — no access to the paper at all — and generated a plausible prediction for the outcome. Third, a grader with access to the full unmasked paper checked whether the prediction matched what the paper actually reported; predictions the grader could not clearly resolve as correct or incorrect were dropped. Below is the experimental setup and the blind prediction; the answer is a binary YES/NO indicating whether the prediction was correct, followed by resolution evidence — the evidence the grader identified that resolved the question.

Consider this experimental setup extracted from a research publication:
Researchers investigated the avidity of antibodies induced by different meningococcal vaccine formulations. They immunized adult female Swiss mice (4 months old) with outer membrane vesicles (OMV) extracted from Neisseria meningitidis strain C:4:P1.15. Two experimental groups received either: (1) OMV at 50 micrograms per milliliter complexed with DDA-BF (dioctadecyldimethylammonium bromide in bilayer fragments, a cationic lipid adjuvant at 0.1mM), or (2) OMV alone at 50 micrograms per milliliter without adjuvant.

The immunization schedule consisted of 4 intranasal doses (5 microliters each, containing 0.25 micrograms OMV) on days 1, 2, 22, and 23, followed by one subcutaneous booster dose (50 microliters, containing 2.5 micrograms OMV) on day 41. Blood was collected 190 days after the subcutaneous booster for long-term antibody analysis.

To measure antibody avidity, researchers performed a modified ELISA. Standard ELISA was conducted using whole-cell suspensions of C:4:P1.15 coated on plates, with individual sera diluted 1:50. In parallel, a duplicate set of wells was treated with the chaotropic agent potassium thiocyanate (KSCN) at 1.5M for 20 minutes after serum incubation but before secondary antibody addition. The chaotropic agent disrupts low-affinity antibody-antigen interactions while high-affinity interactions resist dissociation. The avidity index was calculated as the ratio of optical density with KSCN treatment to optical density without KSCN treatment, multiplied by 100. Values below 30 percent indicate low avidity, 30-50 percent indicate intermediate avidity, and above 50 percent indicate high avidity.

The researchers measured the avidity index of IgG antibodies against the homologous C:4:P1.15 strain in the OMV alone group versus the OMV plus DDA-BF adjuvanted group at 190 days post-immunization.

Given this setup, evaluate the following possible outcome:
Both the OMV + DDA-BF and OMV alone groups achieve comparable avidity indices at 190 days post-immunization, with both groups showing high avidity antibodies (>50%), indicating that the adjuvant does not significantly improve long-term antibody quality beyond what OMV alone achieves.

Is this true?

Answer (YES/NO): YES